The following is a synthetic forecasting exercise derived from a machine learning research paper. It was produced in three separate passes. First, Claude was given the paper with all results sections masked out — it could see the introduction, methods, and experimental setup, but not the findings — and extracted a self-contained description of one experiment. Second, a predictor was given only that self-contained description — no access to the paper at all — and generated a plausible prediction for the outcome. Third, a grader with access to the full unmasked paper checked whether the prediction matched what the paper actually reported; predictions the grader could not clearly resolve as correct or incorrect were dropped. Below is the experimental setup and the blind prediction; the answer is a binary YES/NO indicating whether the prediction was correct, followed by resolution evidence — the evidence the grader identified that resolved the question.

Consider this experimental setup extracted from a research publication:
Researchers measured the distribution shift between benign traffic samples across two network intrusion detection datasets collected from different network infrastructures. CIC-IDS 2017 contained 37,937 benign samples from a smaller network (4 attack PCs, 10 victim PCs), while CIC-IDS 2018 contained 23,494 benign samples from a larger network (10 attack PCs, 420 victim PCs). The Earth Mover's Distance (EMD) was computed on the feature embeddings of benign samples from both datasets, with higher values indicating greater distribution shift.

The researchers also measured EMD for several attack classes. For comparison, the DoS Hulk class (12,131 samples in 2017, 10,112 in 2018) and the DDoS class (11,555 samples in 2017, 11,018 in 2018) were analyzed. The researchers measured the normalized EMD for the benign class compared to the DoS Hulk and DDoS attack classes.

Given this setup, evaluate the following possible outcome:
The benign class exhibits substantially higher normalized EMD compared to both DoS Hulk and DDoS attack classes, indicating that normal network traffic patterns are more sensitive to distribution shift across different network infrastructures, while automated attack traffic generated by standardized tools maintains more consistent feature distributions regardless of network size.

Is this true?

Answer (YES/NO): YES